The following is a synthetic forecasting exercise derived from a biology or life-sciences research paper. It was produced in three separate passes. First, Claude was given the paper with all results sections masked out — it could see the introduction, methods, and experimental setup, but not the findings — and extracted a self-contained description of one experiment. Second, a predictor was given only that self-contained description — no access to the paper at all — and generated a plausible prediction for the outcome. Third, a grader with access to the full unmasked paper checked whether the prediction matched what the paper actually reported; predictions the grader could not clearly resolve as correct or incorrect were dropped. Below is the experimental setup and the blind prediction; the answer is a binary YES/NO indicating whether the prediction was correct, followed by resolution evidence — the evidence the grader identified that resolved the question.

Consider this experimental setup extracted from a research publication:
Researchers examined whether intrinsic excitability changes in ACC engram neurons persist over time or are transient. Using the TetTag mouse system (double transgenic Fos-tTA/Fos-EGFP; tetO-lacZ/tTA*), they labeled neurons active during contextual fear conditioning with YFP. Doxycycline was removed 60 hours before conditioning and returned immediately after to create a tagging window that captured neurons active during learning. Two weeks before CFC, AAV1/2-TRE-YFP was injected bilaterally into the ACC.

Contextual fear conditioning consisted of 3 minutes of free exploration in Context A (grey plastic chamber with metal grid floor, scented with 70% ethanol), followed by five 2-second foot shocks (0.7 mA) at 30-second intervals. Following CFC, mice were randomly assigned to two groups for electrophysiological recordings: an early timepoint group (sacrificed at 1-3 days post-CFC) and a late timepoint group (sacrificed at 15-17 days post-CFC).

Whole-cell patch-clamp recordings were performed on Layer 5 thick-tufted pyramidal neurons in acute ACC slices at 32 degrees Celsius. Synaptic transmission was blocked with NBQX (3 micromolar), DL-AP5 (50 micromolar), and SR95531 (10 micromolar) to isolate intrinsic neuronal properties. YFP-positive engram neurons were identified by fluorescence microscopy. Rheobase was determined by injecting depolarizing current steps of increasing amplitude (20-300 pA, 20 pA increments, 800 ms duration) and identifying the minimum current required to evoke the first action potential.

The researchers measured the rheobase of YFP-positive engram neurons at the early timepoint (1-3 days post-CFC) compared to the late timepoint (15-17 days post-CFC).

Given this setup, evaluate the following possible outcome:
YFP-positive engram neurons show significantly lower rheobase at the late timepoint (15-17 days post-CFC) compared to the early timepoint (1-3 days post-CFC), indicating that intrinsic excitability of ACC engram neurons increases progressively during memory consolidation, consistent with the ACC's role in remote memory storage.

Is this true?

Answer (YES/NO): NO